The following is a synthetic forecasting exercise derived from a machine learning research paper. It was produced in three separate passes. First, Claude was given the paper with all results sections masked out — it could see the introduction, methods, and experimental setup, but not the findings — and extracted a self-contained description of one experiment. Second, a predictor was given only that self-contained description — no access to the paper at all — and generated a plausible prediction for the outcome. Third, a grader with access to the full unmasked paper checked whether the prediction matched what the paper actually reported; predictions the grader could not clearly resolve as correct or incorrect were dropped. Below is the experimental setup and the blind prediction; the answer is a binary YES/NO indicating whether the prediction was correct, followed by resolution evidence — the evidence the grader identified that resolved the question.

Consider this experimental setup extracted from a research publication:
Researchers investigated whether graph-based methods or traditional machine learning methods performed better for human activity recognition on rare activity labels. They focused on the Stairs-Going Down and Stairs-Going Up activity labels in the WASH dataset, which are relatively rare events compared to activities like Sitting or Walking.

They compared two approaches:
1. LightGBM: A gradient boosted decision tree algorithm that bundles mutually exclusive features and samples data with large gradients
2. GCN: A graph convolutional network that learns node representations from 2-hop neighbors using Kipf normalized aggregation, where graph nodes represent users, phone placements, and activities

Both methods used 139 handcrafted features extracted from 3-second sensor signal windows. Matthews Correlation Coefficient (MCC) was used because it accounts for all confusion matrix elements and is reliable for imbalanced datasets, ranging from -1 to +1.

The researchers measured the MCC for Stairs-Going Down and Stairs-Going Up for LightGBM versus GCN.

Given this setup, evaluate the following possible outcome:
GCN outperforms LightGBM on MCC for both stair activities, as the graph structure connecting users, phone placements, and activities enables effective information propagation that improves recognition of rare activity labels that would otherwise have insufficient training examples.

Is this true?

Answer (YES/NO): NO